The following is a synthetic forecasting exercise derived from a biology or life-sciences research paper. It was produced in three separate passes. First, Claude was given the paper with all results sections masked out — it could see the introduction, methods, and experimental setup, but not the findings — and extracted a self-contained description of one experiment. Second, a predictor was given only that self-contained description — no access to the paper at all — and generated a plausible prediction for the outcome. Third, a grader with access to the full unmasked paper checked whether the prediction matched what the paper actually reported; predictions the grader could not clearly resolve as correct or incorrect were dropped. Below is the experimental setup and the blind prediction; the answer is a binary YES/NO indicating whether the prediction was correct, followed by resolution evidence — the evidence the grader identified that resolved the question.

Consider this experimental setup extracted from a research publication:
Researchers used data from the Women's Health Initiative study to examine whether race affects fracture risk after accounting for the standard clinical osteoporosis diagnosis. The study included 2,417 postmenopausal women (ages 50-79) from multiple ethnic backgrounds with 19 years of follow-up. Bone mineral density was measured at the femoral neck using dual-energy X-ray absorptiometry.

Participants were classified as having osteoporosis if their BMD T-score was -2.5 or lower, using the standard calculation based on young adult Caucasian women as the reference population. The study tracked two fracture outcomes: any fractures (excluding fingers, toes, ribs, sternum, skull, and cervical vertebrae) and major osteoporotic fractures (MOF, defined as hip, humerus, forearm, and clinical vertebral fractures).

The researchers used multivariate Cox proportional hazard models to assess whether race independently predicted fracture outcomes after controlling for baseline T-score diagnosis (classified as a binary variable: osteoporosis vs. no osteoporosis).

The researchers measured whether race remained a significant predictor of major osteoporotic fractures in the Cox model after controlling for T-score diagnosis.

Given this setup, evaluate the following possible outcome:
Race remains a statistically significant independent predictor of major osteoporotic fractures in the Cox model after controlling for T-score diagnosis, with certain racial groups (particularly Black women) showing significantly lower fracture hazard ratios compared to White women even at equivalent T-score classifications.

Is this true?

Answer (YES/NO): YES